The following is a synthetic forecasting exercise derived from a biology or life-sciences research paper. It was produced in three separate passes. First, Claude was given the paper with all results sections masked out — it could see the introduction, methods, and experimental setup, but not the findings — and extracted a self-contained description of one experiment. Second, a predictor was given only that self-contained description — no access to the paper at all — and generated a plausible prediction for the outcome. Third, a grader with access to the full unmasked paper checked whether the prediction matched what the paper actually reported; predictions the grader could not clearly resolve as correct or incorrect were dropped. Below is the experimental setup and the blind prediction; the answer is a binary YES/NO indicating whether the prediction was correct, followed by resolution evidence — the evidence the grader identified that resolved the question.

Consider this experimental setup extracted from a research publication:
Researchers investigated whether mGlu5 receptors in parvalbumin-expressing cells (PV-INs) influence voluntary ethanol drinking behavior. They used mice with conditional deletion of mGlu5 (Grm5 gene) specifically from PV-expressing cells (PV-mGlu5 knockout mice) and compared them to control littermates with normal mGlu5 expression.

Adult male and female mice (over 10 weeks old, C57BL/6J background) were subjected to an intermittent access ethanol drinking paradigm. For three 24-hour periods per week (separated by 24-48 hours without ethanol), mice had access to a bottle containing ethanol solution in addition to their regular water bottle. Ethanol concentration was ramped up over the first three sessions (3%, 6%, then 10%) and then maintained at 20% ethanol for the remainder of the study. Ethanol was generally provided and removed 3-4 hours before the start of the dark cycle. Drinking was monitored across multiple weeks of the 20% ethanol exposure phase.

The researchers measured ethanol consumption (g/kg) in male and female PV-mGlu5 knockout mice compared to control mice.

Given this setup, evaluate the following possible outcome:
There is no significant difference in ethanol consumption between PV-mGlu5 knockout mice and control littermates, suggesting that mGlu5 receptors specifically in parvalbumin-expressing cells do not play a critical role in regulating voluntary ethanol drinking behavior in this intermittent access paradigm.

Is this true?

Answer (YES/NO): NO